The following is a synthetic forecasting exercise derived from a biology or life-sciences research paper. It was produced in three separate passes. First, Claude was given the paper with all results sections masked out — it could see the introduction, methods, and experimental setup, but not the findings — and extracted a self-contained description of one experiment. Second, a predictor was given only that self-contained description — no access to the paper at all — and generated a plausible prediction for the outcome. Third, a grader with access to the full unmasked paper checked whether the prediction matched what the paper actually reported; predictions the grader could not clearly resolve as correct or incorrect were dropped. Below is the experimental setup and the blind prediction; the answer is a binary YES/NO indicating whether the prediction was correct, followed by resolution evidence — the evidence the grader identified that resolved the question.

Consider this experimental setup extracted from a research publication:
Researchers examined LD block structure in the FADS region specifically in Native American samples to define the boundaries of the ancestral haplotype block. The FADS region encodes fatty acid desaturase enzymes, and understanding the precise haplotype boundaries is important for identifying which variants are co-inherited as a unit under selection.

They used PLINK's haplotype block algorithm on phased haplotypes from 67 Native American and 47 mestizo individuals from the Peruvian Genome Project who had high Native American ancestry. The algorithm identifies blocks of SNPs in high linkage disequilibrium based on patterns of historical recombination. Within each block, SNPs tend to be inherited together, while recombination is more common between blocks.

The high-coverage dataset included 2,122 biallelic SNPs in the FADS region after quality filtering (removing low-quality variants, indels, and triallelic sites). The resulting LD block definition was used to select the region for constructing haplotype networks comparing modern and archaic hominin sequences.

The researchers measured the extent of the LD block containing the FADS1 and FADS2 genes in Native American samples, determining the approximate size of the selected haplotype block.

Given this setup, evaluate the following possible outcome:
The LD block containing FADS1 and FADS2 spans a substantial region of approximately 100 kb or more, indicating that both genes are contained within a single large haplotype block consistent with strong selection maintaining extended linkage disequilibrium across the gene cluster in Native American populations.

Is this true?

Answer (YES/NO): NO